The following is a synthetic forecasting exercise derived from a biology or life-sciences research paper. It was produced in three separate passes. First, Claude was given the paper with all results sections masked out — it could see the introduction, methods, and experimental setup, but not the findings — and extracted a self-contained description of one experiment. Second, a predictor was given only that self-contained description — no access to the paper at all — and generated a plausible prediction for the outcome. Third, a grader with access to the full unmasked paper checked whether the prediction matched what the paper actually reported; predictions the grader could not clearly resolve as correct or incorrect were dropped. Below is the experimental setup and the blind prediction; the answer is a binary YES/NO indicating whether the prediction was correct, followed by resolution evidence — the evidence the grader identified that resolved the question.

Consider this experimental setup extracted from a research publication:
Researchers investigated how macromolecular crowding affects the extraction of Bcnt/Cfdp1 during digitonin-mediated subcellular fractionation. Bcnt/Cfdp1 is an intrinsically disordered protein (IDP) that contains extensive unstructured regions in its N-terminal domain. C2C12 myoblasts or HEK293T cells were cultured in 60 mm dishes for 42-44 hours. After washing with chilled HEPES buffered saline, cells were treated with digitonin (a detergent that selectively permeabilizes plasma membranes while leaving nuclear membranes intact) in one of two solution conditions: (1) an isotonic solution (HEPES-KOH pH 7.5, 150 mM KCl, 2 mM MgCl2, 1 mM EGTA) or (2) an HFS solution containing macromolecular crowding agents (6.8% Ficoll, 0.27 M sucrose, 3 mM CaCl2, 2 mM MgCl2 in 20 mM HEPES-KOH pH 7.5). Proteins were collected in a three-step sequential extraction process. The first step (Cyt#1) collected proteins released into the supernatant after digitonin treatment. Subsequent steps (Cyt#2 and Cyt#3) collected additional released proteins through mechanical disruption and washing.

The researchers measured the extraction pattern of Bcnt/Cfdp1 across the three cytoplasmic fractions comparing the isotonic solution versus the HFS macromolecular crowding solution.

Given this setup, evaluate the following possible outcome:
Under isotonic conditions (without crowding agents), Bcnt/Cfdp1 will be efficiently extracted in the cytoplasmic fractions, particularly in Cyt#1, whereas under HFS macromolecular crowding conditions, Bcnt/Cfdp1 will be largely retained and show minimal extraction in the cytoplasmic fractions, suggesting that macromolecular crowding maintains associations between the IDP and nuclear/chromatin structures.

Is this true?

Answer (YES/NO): NO